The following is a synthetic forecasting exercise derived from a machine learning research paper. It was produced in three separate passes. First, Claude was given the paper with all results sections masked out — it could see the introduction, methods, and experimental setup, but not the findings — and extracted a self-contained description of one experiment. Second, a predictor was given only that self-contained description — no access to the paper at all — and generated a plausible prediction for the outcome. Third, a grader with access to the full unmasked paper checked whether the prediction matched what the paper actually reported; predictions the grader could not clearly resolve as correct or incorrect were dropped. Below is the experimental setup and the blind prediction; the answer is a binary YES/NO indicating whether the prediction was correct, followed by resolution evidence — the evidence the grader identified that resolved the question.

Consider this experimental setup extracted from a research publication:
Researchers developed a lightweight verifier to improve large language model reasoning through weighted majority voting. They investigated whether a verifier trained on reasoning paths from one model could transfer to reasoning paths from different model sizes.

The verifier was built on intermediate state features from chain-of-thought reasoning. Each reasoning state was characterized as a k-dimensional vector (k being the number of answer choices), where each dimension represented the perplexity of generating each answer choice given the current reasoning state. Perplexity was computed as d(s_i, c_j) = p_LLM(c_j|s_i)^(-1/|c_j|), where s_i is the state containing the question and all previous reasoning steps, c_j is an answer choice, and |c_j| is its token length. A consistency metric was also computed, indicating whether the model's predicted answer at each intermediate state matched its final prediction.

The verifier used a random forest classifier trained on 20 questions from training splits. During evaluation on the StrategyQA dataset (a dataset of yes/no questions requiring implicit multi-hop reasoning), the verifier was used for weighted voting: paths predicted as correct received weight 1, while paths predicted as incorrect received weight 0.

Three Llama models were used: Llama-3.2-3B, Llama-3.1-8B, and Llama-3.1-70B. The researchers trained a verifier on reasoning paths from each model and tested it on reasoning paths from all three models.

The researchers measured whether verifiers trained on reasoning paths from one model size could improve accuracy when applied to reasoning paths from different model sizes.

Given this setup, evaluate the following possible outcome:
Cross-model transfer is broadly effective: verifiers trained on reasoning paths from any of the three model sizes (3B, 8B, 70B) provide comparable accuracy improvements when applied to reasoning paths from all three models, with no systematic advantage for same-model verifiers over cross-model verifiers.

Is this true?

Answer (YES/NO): NO